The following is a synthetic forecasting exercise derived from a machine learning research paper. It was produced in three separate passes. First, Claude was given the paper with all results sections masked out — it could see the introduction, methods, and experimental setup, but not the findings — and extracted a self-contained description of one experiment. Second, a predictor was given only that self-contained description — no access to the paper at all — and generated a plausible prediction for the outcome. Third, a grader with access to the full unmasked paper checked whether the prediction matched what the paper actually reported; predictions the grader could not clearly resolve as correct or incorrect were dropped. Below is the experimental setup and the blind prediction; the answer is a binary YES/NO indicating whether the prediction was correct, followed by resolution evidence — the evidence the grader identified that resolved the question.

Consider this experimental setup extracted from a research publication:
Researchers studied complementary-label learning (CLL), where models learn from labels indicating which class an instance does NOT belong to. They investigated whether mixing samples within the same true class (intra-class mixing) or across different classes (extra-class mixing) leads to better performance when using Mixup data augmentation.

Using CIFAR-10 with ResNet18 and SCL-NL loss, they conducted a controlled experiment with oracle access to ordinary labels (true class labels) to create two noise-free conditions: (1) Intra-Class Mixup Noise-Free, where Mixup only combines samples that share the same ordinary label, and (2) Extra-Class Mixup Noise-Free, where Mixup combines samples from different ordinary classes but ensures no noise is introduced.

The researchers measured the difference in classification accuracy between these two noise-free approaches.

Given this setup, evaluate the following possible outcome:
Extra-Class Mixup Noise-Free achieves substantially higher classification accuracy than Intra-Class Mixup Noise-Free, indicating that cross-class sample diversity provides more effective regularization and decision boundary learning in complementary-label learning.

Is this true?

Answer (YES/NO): NO